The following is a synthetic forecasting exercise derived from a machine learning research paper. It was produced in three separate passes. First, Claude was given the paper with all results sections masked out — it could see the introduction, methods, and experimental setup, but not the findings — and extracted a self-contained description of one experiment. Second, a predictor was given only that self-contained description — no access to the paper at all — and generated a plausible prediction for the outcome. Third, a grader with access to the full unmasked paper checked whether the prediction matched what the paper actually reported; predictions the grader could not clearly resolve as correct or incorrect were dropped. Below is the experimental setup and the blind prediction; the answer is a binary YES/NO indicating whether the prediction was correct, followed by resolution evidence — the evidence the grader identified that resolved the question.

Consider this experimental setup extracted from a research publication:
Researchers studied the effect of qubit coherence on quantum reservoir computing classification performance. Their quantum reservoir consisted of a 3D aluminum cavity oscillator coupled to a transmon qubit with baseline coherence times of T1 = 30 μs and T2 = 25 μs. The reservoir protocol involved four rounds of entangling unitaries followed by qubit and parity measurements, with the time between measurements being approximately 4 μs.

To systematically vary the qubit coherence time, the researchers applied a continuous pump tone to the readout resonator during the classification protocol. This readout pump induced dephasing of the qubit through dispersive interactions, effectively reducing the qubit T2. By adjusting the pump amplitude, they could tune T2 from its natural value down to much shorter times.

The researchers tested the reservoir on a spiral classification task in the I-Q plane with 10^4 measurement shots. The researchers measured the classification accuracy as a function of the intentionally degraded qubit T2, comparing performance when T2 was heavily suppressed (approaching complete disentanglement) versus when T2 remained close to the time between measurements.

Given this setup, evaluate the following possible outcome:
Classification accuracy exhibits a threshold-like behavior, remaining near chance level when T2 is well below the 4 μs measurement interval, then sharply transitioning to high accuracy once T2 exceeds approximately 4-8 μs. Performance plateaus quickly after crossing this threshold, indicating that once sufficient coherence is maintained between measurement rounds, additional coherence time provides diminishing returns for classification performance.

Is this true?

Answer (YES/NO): YES